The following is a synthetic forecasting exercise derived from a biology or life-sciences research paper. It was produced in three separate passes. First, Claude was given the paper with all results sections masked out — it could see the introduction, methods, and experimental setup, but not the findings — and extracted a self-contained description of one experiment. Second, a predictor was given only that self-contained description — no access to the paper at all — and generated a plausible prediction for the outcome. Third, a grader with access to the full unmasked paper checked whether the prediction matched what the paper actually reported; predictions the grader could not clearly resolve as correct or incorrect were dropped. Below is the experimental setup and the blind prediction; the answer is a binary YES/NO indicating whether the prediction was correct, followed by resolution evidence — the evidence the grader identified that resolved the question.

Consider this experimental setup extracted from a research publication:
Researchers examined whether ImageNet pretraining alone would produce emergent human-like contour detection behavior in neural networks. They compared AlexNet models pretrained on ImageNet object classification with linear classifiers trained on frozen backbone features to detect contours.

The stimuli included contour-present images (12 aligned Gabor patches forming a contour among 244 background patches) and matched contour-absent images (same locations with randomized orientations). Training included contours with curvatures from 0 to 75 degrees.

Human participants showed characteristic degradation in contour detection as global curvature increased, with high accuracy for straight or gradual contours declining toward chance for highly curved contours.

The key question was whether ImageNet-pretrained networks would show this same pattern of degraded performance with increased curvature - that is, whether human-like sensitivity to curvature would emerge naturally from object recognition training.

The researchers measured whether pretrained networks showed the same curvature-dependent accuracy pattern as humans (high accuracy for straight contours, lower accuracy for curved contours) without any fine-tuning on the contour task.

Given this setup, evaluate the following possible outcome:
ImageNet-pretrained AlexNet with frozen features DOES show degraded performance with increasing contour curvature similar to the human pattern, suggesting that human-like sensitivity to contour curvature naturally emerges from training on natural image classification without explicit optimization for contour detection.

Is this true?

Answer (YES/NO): NO